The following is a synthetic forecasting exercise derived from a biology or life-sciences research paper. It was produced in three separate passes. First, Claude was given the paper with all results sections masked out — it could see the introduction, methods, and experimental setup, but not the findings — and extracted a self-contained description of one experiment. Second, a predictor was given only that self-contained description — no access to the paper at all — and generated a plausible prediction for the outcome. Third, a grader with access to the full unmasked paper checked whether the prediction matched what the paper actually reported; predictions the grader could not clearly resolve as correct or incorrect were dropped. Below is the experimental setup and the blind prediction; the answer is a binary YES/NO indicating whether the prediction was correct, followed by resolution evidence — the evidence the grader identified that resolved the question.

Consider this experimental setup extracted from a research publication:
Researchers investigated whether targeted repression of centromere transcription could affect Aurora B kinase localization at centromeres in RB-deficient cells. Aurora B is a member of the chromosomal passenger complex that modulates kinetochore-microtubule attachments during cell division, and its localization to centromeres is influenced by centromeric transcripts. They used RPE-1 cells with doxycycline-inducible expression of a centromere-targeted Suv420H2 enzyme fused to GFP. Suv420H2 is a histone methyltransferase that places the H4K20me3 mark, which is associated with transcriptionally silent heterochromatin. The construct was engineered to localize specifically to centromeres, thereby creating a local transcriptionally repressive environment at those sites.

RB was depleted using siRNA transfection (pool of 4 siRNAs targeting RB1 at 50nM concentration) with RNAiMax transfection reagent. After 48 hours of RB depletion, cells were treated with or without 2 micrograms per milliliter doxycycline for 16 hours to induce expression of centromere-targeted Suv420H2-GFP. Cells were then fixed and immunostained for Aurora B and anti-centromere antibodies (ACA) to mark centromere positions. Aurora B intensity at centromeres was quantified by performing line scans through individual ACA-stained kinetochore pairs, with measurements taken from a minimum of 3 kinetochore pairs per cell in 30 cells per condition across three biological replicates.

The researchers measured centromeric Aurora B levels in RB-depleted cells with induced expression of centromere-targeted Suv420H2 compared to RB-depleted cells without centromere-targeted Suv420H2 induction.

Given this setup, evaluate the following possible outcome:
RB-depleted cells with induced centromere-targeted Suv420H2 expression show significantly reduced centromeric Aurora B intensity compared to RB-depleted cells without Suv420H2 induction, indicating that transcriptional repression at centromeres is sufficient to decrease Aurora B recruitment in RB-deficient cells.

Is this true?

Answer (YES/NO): YES